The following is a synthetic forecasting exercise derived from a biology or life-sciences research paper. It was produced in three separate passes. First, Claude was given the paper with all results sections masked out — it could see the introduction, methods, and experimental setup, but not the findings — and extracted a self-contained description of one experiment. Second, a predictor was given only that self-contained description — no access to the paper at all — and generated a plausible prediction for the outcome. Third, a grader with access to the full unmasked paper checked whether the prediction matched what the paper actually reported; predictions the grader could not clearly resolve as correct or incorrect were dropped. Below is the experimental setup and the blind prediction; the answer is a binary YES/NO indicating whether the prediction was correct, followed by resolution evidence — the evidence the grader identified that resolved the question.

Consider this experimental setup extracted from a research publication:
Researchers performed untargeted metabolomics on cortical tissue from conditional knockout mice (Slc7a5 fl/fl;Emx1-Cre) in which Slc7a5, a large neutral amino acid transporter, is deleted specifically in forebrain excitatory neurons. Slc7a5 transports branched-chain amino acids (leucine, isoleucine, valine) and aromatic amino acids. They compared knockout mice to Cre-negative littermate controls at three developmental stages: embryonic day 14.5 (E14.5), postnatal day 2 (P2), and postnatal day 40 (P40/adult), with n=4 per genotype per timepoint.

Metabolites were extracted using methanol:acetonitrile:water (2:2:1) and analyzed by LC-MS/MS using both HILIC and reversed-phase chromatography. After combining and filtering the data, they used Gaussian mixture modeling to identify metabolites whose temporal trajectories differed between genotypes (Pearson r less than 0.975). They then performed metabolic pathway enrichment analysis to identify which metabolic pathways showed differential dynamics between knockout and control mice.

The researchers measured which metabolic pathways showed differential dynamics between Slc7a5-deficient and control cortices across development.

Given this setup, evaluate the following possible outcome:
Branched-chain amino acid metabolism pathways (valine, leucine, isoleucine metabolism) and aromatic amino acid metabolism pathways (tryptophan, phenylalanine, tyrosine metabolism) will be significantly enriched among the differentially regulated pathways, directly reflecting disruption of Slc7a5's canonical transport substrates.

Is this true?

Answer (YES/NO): NO